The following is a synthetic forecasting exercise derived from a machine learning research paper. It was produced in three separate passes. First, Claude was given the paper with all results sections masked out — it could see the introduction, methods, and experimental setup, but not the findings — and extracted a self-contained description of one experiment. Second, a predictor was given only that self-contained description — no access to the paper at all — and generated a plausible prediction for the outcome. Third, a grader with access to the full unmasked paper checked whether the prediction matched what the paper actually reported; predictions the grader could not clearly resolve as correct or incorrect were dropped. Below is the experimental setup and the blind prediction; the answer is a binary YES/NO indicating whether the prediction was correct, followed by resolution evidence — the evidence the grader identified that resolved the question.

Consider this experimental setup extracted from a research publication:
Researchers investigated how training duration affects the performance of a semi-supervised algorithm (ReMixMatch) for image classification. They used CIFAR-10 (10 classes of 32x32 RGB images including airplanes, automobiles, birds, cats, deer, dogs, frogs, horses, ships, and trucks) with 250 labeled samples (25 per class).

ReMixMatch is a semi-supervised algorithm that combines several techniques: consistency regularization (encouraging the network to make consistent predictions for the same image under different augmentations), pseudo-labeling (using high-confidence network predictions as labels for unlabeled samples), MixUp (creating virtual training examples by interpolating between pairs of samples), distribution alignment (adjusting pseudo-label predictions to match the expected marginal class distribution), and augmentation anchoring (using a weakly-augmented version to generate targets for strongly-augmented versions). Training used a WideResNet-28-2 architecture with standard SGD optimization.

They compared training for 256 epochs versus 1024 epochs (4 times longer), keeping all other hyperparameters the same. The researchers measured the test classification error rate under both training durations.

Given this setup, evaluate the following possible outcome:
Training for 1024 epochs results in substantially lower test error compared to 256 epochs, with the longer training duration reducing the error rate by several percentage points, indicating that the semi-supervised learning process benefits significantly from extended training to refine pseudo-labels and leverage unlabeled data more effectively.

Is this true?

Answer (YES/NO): NO